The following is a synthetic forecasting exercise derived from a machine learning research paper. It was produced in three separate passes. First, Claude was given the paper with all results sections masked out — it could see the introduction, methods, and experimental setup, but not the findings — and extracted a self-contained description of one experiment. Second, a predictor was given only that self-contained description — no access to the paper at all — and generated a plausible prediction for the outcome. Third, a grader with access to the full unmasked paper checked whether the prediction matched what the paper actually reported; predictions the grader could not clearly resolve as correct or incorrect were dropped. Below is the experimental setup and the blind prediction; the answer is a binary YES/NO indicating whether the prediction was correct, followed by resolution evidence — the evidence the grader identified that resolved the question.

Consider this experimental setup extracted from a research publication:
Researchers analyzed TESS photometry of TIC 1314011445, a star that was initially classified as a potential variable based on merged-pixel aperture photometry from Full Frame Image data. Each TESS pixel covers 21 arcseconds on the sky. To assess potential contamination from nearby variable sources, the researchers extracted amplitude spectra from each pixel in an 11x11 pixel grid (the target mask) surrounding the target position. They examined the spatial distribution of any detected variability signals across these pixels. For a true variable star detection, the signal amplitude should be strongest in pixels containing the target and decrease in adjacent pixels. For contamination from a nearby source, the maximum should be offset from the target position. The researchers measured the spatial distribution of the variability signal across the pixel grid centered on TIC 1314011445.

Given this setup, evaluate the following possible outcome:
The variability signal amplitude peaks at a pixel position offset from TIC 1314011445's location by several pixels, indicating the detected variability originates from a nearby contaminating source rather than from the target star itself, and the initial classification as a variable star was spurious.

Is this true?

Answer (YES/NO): NO